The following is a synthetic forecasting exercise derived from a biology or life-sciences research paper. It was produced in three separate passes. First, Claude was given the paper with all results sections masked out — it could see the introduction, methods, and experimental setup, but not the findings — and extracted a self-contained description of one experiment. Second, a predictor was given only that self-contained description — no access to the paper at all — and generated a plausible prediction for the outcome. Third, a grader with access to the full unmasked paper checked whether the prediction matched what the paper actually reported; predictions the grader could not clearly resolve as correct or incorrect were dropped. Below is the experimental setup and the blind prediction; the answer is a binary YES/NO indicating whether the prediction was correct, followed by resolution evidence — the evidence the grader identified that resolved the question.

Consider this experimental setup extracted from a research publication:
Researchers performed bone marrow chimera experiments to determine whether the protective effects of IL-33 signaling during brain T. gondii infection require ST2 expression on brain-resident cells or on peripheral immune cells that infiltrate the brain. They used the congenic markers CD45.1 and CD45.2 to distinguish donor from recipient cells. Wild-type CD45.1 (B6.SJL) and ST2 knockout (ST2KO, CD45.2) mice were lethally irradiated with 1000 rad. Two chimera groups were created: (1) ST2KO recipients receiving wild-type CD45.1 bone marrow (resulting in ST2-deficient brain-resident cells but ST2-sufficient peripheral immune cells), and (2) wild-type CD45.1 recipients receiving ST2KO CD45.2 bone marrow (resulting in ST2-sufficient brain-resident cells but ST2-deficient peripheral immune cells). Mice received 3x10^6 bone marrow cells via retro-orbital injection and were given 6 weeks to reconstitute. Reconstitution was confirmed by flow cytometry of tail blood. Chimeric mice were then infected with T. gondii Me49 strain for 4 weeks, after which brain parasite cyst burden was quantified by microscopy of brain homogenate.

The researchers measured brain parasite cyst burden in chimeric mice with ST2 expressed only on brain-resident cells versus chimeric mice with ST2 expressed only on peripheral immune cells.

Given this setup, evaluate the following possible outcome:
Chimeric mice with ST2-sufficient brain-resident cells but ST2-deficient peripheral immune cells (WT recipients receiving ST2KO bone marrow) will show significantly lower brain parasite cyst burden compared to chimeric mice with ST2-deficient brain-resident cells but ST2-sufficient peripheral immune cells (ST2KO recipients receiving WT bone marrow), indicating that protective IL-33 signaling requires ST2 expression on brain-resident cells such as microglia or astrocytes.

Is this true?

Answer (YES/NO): YES